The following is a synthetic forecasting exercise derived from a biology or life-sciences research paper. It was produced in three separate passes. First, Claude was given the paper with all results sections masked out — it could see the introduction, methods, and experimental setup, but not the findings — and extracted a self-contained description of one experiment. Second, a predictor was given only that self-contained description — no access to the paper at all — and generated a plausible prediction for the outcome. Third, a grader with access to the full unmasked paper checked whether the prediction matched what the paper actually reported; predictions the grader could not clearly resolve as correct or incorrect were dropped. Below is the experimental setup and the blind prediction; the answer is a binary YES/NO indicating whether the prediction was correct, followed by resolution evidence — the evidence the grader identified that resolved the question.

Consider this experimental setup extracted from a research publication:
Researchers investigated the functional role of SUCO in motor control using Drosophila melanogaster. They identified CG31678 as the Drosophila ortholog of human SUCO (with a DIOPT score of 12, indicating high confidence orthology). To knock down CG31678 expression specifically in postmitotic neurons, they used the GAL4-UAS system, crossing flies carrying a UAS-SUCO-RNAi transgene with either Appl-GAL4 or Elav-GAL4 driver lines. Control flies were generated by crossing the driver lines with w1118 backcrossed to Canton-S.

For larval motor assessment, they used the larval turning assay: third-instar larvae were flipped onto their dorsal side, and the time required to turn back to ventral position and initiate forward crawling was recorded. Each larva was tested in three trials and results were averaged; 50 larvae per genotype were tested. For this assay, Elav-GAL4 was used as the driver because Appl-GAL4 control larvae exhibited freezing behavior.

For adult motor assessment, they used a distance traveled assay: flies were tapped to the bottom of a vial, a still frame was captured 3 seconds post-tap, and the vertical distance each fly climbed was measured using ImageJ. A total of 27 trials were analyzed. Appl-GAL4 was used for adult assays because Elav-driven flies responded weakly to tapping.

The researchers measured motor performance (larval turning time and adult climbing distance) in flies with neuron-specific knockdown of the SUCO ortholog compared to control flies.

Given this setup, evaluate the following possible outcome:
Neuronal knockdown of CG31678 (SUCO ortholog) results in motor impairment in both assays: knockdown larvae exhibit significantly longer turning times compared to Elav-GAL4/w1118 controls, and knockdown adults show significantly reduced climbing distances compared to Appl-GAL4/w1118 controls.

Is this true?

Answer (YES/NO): YES